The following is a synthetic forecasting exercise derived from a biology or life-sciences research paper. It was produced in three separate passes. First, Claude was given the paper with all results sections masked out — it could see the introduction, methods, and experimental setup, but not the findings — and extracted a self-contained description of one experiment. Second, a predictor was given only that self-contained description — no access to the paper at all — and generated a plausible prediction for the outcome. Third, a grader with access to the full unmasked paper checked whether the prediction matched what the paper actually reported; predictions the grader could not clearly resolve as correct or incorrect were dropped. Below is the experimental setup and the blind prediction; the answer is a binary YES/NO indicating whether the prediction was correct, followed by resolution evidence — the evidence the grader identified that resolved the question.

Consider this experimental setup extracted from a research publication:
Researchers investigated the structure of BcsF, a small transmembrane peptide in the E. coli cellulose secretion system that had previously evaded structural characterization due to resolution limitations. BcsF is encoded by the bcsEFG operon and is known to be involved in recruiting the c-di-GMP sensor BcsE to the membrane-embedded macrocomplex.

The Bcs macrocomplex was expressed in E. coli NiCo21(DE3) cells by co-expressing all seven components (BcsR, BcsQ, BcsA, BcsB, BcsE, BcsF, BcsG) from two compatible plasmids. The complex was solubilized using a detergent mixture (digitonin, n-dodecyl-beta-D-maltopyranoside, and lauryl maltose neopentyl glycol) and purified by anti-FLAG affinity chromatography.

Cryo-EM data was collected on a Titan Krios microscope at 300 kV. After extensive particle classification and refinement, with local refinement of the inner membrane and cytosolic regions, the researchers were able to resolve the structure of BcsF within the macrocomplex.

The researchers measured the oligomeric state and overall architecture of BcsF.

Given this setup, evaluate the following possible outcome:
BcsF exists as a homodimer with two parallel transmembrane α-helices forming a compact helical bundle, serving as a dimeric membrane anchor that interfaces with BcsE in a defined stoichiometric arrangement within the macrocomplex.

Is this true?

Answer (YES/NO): NO